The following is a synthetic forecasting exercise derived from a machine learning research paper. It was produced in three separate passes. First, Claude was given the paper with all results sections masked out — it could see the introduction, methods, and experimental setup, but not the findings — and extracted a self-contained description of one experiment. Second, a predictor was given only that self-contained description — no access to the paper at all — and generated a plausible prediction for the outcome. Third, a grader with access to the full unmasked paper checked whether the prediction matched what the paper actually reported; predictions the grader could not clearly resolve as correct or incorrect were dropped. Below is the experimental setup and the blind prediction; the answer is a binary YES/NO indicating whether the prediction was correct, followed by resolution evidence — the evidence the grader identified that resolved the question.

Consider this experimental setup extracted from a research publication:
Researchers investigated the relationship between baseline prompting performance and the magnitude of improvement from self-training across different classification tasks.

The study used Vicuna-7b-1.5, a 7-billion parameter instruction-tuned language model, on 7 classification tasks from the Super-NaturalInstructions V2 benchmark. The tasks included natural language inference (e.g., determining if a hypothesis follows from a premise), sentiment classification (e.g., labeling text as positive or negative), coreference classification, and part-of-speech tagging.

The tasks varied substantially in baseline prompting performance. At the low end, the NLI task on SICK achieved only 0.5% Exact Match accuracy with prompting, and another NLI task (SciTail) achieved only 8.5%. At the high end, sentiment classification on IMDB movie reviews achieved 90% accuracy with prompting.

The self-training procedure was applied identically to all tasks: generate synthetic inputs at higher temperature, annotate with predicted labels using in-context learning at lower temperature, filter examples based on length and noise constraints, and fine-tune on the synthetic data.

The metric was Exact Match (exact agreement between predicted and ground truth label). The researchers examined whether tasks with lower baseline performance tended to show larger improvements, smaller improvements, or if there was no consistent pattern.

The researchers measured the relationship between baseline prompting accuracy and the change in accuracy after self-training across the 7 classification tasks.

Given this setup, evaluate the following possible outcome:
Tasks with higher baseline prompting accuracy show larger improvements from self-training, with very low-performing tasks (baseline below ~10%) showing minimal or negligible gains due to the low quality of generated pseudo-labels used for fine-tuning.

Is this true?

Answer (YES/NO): NO